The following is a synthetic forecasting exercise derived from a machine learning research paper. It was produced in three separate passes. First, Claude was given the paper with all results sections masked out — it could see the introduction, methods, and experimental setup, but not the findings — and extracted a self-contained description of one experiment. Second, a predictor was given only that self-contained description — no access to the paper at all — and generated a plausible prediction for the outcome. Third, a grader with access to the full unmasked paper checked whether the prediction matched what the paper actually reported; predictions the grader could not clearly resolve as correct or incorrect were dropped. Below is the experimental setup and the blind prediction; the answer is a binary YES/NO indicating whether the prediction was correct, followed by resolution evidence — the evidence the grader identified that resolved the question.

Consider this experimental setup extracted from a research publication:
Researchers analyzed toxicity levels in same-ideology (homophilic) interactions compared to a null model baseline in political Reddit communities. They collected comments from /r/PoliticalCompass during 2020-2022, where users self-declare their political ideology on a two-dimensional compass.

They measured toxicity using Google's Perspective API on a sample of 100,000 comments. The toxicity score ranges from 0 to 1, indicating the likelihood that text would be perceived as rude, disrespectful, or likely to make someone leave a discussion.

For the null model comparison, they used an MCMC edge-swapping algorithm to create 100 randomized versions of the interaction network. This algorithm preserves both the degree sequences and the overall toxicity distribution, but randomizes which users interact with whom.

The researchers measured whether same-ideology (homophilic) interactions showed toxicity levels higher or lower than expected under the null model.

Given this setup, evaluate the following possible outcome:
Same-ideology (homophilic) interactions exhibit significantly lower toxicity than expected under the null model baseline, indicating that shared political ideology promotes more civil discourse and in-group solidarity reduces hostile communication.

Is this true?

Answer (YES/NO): YES